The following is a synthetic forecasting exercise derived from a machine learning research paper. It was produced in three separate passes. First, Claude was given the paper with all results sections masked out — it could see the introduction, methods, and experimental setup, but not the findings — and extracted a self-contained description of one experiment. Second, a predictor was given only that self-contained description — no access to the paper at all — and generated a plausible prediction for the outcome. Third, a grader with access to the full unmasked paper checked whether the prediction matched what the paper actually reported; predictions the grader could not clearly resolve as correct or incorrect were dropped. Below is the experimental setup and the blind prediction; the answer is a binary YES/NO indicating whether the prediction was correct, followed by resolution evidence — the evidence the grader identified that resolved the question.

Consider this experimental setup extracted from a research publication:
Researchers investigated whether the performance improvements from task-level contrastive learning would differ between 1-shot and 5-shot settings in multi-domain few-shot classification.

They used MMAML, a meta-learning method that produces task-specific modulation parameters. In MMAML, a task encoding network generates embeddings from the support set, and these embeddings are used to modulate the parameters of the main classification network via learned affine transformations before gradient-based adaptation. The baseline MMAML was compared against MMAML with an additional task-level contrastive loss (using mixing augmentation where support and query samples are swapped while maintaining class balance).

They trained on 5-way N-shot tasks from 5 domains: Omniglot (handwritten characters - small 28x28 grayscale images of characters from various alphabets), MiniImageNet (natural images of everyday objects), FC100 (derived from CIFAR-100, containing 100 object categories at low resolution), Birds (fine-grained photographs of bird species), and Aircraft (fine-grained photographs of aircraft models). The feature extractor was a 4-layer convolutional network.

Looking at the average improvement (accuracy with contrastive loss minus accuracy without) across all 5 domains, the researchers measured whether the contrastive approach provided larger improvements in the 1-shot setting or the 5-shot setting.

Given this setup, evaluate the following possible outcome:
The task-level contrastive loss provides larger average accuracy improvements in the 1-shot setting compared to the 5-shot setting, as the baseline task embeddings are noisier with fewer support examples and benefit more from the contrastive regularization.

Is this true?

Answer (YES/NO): NO